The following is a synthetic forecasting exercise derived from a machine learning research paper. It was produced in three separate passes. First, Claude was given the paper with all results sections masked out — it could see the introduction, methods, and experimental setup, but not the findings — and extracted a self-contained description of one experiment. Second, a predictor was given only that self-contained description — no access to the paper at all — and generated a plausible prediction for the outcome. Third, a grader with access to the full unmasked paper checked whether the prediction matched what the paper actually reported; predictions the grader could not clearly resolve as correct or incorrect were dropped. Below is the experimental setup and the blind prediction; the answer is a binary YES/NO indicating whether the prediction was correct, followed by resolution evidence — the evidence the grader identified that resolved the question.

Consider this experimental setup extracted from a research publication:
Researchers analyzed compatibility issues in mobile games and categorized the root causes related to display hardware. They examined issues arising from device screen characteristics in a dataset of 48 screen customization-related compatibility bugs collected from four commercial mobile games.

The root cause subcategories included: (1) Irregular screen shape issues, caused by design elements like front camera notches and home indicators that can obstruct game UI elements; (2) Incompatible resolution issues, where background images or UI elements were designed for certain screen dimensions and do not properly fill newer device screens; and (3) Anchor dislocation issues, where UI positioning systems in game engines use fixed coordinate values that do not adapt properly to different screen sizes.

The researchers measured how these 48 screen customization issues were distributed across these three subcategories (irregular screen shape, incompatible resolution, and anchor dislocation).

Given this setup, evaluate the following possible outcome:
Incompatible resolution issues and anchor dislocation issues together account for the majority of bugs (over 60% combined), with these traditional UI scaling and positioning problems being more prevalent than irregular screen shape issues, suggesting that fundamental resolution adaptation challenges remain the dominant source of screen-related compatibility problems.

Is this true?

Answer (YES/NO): NO